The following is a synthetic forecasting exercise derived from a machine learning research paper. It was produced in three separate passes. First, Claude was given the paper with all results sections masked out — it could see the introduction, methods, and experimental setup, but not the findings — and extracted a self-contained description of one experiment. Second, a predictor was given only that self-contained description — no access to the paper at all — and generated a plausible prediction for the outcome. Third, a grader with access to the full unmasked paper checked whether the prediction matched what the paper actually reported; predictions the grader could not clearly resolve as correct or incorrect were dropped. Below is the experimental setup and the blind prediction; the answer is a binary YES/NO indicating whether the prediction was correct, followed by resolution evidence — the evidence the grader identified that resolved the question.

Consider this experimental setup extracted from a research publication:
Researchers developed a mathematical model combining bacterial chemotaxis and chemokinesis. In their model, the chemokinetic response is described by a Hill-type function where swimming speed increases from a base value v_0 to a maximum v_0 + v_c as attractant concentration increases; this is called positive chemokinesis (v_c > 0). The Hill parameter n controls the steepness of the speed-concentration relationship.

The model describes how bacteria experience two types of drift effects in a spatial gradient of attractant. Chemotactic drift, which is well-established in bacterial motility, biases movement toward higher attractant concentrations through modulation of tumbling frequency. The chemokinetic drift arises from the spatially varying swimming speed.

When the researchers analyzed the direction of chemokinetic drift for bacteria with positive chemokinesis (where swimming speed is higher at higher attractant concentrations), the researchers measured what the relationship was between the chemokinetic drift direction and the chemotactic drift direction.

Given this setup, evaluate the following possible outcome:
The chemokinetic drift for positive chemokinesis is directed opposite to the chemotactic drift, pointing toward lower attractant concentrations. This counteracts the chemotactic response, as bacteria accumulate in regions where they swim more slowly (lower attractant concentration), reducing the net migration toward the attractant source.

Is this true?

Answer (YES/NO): YES